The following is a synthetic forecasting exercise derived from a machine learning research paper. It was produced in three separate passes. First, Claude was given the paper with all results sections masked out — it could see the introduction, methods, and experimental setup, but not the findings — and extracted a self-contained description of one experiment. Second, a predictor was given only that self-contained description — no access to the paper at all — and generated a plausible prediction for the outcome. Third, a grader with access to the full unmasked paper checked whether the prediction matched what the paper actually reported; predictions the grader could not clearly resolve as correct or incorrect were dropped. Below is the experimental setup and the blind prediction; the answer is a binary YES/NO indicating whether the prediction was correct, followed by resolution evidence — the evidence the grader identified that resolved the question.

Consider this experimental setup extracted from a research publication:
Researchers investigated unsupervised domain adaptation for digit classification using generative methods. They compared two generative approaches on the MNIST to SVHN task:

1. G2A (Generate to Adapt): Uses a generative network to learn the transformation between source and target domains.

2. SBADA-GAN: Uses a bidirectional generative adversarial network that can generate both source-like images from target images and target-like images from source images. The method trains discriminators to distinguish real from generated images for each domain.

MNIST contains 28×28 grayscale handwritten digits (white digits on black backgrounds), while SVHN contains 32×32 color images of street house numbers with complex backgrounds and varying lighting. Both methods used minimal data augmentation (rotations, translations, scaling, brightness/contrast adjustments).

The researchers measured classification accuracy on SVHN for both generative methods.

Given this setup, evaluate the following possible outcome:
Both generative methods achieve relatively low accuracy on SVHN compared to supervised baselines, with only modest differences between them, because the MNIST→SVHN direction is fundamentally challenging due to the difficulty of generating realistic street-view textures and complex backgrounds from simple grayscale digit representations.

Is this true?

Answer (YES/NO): NO